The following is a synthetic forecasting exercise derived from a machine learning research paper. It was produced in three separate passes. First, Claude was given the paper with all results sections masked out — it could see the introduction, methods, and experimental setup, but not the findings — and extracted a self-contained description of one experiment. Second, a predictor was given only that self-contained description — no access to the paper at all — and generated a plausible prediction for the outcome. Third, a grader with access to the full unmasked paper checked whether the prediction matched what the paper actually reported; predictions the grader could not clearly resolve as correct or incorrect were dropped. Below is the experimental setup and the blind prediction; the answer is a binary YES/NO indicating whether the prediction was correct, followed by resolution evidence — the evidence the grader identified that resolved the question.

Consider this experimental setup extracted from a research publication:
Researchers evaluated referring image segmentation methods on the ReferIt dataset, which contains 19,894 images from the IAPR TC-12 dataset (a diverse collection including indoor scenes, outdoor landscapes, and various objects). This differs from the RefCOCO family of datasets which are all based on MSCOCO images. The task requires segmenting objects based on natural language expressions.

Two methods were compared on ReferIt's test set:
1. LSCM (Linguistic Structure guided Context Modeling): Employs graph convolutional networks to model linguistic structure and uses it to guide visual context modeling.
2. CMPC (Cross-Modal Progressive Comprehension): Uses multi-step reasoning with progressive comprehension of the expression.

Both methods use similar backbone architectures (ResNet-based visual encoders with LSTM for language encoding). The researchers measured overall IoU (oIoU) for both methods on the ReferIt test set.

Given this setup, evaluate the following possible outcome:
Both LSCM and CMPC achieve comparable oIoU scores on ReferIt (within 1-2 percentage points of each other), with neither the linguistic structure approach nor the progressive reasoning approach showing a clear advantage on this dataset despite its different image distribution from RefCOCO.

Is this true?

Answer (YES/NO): YES